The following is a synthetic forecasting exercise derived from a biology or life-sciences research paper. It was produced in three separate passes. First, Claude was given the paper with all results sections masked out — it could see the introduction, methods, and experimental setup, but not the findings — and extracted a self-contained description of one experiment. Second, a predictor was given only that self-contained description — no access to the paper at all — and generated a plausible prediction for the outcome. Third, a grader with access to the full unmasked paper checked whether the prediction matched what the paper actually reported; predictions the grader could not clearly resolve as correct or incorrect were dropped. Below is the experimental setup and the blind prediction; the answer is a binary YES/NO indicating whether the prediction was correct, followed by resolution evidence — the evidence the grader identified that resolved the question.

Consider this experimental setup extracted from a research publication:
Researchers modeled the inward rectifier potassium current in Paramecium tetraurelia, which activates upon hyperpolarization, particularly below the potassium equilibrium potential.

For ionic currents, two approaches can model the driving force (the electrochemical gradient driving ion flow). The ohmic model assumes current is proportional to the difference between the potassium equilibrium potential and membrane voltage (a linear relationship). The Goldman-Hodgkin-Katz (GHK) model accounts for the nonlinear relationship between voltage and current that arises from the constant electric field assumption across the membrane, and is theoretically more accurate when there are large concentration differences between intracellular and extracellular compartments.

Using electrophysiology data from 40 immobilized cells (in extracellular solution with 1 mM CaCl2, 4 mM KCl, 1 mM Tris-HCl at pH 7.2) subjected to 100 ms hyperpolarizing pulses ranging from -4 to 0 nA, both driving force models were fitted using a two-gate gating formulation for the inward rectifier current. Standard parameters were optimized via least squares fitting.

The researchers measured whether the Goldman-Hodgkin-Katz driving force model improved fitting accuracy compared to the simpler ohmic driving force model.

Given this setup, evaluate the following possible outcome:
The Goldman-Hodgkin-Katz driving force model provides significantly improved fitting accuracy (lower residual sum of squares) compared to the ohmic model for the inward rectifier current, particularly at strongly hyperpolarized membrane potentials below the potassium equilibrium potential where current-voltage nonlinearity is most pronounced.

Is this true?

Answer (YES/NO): NO